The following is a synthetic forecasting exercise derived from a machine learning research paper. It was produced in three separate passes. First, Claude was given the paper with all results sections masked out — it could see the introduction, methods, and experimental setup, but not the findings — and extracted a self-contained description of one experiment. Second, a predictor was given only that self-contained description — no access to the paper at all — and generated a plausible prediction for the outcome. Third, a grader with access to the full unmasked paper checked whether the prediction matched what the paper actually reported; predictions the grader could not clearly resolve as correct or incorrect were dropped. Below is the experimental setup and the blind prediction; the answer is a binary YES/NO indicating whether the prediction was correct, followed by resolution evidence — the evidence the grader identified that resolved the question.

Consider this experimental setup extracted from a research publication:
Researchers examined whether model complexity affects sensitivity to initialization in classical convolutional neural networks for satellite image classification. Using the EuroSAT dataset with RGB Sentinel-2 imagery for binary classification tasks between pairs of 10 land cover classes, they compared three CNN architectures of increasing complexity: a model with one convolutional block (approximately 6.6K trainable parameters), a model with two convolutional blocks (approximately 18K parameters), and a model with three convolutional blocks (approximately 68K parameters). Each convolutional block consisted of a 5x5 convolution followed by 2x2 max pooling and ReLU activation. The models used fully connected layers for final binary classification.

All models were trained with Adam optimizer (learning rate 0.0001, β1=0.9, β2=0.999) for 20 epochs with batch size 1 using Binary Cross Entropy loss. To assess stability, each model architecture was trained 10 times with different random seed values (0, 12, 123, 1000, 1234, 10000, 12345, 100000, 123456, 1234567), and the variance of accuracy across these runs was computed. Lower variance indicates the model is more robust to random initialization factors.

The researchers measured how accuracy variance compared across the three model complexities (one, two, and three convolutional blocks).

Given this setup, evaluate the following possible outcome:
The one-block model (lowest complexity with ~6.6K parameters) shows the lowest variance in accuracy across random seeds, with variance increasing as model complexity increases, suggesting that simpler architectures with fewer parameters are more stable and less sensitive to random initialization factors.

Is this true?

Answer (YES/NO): NO